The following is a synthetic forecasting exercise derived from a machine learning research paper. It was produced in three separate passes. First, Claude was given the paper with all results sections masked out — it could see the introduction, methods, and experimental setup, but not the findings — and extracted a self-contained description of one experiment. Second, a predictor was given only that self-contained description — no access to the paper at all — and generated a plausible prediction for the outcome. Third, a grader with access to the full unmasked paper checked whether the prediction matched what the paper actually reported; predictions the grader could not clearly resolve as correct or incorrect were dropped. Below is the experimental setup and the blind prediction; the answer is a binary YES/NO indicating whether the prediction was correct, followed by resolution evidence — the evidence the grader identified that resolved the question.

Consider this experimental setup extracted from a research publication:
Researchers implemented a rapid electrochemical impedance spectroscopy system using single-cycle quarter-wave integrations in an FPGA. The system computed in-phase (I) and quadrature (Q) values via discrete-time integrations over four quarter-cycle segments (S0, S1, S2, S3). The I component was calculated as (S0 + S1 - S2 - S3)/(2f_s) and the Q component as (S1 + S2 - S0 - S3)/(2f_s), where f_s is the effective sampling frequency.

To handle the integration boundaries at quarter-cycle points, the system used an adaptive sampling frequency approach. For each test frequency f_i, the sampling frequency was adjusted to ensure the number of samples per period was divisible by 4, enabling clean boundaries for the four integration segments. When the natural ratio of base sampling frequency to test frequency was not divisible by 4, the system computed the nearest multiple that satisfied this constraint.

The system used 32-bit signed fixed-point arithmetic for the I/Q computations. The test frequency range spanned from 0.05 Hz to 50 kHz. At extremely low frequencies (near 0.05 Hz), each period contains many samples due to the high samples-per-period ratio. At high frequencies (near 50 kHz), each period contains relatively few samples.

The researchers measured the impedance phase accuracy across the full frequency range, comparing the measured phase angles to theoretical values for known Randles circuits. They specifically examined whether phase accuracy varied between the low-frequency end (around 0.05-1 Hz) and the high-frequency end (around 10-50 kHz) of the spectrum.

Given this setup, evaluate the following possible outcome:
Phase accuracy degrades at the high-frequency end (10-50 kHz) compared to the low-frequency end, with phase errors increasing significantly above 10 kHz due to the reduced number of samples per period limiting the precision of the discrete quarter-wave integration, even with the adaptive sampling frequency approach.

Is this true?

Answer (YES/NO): YES